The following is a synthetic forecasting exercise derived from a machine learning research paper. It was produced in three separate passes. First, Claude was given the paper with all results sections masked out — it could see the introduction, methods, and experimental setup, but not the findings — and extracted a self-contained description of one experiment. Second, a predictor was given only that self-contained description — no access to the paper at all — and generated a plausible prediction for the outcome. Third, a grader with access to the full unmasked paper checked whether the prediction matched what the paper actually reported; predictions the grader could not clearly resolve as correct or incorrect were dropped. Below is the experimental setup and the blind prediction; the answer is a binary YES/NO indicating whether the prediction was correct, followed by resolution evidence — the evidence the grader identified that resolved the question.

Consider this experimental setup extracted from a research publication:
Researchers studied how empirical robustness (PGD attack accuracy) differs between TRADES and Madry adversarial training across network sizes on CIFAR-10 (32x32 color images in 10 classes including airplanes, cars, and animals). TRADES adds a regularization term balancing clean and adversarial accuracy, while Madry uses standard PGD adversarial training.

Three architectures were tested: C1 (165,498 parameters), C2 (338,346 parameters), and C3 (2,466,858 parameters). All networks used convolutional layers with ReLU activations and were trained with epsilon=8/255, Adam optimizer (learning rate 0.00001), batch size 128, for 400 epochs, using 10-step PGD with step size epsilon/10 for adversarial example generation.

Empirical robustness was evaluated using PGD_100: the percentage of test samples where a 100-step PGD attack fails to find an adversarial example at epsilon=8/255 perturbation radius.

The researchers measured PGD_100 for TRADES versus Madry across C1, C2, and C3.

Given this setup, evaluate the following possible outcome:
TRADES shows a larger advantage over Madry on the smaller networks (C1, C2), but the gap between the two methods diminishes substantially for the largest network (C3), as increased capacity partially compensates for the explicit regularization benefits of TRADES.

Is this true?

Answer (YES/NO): NO